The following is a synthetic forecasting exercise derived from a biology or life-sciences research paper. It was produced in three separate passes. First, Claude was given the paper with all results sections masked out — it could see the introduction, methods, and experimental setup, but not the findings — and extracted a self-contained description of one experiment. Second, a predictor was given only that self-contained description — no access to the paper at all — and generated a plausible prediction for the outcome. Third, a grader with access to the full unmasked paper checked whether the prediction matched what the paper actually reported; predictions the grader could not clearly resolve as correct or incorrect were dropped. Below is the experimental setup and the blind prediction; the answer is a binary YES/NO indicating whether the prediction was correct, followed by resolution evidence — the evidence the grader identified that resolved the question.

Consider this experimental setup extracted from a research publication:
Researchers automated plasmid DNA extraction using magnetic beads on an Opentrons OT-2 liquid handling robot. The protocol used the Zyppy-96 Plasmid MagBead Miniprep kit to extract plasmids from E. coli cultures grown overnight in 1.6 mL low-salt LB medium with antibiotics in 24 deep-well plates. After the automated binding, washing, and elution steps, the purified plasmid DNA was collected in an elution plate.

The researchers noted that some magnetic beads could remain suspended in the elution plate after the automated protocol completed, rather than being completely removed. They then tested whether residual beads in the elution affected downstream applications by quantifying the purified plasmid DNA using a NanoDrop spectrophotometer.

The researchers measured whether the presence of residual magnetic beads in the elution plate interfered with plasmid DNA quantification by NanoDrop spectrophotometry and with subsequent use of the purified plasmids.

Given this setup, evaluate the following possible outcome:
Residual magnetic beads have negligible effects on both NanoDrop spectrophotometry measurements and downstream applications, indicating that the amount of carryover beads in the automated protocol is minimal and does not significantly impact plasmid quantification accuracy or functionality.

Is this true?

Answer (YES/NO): YES